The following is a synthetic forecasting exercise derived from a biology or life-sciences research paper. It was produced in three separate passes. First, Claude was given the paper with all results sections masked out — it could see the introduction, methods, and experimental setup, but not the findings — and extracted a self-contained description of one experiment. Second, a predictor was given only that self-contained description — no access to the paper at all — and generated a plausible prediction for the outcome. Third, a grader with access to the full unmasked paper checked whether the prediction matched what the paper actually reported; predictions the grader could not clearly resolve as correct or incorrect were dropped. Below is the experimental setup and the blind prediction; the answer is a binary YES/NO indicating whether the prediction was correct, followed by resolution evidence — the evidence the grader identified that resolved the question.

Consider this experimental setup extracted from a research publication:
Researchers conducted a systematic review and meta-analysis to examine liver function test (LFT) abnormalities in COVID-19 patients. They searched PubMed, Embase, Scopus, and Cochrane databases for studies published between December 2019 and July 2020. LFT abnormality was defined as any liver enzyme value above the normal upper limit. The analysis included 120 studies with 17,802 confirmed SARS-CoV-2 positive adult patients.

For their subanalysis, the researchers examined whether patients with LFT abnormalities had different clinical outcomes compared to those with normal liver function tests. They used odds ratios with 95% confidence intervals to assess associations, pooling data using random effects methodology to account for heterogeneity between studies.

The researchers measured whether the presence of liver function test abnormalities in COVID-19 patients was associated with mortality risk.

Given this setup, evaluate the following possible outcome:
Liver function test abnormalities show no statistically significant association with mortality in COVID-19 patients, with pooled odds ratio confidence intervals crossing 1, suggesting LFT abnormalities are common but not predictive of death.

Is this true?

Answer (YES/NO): YES